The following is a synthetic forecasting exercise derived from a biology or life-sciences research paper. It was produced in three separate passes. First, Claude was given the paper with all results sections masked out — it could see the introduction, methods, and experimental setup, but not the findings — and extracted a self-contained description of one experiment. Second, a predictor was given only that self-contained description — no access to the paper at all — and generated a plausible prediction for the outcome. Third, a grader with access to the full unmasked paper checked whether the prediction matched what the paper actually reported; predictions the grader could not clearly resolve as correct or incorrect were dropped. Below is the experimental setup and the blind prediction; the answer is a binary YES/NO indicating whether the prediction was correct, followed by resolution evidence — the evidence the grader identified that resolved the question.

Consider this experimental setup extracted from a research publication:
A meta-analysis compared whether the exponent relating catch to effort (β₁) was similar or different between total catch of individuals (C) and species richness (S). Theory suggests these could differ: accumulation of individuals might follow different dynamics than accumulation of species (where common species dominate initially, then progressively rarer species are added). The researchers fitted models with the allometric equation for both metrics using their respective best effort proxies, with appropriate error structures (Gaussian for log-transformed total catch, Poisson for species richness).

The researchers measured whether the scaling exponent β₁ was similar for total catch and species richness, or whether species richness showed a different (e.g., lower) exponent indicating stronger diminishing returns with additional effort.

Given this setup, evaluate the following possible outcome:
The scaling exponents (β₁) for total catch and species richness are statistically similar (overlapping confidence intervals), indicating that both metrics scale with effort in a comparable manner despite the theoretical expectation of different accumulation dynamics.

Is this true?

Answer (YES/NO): NO